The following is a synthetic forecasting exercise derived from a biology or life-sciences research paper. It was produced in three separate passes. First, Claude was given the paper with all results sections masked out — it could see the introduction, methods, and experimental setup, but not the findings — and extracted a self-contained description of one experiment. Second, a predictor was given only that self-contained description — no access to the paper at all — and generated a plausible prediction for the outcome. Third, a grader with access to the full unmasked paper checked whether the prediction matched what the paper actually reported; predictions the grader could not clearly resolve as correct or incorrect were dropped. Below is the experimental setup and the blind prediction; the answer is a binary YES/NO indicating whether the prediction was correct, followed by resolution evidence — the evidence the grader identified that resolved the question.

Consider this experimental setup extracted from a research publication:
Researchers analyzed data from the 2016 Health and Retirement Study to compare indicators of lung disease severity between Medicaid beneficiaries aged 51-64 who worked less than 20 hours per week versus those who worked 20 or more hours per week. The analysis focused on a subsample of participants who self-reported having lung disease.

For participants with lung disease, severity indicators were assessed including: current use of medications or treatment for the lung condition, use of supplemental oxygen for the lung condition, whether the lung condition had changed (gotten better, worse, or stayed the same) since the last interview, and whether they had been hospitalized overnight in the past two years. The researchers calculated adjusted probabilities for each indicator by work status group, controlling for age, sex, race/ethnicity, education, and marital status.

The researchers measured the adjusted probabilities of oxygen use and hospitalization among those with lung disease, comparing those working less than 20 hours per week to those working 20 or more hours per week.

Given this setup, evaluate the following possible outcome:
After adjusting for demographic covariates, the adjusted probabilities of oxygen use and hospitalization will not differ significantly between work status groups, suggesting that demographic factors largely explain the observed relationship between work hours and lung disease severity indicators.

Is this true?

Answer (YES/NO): NO